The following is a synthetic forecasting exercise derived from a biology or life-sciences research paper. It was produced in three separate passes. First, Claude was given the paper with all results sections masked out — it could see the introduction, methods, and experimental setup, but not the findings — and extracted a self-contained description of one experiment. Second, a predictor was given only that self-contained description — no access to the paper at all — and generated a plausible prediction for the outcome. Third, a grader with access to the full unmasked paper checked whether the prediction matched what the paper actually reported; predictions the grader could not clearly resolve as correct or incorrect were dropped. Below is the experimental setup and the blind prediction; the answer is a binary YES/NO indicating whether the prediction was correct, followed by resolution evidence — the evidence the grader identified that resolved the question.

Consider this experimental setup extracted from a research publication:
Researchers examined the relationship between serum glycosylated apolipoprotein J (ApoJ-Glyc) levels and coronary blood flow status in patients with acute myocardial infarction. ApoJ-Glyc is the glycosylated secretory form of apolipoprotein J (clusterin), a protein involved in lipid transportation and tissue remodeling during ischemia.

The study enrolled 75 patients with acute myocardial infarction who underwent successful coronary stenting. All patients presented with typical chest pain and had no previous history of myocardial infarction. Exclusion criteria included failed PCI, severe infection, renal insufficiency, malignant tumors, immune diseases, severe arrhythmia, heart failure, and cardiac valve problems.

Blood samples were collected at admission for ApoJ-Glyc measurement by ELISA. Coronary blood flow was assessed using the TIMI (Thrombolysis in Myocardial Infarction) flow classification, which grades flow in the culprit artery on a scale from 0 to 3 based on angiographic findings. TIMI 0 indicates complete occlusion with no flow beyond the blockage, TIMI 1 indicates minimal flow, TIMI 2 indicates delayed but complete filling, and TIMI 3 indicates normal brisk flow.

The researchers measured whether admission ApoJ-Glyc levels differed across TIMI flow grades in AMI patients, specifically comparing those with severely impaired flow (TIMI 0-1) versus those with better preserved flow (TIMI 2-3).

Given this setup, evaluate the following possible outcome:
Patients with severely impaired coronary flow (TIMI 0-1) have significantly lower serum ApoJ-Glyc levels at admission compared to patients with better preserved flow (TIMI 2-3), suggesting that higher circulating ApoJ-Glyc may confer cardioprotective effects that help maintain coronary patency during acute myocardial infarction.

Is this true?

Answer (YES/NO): YES